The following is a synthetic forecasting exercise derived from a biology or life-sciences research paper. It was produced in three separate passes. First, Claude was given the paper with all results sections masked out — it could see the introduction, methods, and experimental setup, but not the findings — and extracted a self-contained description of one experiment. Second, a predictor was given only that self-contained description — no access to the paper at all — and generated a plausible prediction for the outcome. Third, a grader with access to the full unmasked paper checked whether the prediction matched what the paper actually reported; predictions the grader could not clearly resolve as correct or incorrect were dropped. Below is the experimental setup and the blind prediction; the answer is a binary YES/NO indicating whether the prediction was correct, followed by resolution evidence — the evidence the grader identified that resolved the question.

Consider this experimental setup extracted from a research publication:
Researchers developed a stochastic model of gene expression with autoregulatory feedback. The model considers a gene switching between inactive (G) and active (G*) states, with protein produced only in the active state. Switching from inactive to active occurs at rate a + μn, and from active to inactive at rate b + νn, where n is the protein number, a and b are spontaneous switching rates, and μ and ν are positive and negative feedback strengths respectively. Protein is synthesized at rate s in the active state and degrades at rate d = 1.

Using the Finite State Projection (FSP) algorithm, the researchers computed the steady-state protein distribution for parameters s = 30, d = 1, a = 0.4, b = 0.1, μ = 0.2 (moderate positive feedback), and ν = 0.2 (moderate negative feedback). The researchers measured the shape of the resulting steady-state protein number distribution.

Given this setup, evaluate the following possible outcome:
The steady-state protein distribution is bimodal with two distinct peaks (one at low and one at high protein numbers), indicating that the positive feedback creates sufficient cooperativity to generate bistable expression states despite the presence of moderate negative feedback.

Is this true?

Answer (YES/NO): YES